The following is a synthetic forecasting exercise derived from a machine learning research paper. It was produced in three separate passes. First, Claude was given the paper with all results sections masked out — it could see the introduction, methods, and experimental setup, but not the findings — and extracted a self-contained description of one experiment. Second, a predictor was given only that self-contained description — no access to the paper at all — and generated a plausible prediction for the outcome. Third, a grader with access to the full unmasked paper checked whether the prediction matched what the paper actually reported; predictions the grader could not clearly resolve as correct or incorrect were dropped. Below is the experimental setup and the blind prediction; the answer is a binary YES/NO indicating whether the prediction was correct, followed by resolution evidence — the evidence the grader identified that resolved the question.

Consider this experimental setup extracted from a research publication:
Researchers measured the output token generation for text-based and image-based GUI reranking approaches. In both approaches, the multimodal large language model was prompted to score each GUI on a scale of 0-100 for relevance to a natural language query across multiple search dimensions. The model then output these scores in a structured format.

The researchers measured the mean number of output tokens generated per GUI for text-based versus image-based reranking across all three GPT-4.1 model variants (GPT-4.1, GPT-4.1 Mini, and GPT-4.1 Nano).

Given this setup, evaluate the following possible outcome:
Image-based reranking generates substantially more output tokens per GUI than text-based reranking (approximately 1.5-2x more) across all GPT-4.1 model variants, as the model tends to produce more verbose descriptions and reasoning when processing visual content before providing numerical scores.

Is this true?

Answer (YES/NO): NO